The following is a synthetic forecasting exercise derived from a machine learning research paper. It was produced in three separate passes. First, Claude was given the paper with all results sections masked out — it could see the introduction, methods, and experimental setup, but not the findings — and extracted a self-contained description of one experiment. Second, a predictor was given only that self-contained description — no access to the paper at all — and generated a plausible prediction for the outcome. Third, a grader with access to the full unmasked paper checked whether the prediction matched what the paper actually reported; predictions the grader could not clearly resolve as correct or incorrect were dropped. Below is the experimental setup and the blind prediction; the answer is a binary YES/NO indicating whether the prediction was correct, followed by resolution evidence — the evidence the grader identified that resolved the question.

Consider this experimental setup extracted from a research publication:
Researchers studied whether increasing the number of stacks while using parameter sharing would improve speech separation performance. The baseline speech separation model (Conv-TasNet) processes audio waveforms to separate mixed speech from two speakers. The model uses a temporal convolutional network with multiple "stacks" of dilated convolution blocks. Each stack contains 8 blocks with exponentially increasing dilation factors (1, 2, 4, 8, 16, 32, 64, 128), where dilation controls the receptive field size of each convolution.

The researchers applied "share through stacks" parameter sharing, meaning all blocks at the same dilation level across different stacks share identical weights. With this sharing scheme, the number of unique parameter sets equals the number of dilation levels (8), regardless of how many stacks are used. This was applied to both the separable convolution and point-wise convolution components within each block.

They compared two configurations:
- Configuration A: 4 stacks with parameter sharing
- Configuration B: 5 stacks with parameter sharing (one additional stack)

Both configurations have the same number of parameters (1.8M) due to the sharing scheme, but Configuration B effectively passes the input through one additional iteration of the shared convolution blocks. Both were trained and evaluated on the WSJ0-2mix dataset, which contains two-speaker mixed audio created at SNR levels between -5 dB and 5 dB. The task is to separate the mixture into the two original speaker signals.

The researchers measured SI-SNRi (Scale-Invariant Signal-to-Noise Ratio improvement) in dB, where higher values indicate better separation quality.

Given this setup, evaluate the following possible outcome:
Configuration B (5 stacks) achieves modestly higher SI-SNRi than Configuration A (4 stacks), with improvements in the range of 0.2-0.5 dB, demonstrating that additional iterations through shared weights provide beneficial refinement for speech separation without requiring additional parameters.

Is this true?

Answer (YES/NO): NO